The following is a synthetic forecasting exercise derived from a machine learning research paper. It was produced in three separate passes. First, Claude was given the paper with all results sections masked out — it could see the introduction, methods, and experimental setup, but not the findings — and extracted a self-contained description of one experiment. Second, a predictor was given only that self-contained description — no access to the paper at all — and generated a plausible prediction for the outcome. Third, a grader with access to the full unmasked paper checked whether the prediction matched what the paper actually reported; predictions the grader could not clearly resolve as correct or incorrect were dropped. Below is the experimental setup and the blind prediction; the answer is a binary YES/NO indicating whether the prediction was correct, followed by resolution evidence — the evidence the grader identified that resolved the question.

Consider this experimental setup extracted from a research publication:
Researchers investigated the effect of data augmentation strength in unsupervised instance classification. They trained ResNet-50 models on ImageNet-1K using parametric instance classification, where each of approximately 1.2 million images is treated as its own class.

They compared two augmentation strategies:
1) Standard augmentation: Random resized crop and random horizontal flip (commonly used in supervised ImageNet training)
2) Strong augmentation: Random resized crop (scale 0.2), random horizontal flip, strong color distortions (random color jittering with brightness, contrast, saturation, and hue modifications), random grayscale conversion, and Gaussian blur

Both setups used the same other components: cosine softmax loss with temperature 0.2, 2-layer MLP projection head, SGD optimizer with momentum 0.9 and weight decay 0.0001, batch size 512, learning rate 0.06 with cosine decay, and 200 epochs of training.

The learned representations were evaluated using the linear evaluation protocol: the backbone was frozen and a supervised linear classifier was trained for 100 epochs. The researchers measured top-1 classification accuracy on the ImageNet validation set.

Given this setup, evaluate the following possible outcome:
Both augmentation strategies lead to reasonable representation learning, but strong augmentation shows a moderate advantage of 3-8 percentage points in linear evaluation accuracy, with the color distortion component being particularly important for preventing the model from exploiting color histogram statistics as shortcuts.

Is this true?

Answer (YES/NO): NO